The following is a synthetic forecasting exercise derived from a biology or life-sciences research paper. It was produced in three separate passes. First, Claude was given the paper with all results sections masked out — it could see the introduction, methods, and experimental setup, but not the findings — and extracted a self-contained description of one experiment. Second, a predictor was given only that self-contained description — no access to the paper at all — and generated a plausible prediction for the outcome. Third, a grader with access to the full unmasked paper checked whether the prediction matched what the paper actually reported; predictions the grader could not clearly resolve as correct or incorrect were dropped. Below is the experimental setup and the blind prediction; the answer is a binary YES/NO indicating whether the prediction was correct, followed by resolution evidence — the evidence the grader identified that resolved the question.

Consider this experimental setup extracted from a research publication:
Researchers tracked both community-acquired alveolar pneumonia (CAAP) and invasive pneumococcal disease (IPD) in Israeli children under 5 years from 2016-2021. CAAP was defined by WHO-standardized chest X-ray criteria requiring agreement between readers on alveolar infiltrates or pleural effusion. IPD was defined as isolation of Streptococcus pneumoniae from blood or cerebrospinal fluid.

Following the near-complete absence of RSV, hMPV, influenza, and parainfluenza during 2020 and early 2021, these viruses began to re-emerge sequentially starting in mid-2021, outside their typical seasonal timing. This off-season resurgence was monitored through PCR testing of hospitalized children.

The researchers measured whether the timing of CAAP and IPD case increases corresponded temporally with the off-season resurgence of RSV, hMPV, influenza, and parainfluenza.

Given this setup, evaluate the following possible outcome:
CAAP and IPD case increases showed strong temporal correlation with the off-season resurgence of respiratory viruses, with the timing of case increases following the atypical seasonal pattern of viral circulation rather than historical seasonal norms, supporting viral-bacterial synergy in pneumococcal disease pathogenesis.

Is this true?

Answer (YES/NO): YES